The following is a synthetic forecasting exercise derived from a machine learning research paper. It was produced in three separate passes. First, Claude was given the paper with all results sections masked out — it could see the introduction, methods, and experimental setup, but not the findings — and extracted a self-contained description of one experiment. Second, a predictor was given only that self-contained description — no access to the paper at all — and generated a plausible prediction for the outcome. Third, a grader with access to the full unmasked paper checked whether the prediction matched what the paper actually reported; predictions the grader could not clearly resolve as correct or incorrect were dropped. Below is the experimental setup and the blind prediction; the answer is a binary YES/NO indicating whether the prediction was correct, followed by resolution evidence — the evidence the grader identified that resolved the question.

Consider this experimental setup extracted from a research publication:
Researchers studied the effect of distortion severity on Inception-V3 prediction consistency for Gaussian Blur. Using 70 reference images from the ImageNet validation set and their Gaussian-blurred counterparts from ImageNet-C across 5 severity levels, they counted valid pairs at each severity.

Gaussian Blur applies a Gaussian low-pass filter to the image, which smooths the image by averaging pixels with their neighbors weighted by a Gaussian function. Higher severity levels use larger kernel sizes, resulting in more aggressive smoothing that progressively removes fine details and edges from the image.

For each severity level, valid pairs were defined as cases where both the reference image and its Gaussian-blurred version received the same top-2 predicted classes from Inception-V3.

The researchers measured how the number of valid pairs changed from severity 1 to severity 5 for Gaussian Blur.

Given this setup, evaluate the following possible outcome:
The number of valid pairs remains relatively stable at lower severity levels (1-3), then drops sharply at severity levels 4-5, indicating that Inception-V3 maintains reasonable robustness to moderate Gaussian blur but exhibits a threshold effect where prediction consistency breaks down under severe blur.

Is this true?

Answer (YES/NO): NO